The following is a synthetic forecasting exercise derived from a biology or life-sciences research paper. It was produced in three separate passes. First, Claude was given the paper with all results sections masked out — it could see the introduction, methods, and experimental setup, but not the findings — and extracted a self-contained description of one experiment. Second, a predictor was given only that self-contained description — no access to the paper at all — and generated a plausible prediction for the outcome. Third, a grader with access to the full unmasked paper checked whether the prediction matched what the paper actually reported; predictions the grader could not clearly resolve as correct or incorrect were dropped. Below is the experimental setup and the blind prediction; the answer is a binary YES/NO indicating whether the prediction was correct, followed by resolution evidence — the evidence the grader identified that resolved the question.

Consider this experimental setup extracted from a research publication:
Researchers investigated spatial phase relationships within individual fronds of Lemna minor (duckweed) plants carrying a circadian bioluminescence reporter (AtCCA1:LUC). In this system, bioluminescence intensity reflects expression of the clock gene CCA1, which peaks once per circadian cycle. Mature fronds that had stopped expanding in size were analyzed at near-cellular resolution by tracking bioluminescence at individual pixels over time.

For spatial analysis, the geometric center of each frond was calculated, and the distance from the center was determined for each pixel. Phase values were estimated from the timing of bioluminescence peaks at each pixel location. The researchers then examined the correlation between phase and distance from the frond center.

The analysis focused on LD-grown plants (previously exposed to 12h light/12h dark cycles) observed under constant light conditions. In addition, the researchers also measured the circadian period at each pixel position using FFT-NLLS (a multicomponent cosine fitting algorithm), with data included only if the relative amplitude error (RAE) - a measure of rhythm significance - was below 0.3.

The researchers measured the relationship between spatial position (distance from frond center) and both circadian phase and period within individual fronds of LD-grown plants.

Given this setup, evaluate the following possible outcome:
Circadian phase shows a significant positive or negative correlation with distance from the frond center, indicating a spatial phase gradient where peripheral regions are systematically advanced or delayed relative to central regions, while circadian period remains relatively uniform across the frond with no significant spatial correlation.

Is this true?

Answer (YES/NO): NO